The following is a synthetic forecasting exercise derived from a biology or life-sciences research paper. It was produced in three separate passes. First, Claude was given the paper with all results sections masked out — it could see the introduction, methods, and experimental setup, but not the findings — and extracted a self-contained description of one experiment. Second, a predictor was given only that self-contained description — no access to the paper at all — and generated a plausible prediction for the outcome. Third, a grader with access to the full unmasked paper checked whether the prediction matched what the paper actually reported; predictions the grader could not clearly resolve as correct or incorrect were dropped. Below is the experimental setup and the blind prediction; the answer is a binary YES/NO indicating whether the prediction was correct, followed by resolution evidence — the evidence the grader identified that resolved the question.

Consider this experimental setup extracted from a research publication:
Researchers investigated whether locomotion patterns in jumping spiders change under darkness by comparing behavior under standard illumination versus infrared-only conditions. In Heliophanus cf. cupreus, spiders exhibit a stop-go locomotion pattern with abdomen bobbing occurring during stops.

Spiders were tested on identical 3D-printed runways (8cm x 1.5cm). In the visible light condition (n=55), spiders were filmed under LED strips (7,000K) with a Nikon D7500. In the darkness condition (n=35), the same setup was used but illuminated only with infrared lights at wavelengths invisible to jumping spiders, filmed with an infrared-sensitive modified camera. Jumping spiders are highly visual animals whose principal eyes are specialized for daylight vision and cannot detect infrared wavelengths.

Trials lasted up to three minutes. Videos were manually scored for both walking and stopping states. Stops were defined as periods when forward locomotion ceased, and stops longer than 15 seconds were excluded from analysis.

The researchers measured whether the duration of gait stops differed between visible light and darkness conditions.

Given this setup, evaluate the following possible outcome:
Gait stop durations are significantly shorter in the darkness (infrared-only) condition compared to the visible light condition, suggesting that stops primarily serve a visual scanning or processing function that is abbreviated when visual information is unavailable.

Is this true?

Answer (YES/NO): NO